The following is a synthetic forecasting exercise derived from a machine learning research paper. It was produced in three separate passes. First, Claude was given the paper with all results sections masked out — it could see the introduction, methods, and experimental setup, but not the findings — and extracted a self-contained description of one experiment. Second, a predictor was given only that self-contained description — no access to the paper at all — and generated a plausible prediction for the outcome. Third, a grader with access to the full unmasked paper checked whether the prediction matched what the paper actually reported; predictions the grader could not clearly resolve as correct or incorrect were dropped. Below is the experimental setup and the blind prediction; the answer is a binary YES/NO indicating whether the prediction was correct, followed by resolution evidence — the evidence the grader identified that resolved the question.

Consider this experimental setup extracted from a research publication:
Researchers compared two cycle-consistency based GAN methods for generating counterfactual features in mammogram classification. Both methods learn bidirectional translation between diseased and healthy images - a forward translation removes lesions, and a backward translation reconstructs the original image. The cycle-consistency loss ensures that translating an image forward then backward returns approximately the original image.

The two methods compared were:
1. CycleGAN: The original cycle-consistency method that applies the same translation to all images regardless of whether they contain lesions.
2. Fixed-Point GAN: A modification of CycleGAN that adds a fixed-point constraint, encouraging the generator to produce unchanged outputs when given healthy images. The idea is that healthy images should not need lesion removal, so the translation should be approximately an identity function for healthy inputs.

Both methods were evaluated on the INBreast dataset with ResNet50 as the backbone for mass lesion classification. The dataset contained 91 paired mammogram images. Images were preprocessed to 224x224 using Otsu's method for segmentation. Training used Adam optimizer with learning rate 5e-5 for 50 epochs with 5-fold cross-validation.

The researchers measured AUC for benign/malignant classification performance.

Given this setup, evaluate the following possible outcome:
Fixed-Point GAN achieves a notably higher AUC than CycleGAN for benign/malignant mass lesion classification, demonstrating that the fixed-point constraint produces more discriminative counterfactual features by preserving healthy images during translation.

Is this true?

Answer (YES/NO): NO